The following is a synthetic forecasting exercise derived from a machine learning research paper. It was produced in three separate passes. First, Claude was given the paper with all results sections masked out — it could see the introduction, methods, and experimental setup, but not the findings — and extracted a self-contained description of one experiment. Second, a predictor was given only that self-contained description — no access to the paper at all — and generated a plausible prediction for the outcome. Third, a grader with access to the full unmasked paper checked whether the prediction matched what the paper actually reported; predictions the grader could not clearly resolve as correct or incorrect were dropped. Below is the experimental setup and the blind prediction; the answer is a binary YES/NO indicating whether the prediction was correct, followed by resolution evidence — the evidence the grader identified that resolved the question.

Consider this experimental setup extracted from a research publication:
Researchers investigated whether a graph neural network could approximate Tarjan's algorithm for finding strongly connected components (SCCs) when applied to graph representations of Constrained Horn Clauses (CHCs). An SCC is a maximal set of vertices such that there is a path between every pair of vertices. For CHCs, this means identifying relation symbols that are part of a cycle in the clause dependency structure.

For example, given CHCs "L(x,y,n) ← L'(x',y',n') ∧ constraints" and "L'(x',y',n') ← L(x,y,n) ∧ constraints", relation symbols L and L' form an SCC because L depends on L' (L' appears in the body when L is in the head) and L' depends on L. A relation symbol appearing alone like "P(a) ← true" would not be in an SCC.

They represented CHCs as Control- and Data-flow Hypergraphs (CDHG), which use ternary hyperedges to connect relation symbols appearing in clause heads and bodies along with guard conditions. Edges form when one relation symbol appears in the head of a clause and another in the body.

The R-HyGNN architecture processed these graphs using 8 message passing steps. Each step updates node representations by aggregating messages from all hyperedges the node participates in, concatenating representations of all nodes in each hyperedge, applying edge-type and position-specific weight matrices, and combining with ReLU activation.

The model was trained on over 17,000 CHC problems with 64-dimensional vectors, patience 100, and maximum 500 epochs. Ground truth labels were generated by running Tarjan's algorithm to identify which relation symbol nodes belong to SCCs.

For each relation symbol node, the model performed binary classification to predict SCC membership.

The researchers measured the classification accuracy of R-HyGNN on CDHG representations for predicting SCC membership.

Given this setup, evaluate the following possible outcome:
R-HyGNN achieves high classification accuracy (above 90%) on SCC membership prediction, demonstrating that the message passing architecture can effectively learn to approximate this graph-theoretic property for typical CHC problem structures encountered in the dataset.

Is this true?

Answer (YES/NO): YES